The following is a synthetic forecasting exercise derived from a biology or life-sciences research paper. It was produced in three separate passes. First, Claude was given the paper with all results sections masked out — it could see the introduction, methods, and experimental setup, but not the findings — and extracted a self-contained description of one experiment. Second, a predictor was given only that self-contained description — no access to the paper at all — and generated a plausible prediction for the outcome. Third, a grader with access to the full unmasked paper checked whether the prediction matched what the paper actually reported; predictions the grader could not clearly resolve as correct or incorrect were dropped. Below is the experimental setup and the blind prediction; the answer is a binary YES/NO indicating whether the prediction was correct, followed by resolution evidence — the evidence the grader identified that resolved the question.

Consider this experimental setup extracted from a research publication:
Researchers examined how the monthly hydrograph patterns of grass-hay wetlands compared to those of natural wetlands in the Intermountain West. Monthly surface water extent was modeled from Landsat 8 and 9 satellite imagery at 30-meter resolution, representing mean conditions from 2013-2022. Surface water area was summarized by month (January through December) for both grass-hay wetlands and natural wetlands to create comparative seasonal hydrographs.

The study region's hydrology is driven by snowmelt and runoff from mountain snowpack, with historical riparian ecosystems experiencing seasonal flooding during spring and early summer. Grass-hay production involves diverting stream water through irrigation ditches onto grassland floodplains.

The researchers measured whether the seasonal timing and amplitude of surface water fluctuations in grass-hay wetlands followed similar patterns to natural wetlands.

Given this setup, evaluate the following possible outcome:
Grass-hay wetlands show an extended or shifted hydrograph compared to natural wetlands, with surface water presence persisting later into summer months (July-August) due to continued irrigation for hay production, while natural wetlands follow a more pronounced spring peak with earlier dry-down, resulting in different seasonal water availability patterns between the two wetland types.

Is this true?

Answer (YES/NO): NO